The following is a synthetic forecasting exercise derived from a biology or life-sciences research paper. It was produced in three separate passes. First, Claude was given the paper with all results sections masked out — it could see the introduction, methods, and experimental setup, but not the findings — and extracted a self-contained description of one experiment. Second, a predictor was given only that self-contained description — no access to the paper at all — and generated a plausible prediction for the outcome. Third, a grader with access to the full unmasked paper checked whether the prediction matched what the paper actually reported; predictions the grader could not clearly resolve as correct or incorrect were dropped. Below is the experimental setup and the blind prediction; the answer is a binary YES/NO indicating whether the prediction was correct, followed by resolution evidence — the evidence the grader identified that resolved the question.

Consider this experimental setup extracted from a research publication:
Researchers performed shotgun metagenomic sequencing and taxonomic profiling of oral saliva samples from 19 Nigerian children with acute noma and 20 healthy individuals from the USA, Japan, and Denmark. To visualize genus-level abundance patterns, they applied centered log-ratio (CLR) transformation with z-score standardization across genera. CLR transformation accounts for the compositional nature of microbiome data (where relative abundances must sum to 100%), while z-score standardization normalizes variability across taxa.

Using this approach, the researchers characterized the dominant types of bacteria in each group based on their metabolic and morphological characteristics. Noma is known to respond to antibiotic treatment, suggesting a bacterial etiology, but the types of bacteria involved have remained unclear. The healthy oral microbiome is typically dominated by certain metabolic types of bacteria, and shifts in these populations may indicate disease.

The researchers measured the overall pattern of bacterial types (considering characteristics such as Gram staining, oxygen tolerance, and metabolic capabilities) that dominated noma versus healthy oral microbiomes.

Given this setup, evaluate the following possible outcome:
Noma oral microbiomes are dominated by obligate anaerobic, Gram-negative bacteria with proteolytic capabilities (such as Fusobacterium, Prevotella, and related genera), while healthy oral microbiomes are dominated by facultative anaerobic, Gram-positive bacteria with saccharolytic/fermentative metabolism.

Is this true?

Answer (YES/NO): NO